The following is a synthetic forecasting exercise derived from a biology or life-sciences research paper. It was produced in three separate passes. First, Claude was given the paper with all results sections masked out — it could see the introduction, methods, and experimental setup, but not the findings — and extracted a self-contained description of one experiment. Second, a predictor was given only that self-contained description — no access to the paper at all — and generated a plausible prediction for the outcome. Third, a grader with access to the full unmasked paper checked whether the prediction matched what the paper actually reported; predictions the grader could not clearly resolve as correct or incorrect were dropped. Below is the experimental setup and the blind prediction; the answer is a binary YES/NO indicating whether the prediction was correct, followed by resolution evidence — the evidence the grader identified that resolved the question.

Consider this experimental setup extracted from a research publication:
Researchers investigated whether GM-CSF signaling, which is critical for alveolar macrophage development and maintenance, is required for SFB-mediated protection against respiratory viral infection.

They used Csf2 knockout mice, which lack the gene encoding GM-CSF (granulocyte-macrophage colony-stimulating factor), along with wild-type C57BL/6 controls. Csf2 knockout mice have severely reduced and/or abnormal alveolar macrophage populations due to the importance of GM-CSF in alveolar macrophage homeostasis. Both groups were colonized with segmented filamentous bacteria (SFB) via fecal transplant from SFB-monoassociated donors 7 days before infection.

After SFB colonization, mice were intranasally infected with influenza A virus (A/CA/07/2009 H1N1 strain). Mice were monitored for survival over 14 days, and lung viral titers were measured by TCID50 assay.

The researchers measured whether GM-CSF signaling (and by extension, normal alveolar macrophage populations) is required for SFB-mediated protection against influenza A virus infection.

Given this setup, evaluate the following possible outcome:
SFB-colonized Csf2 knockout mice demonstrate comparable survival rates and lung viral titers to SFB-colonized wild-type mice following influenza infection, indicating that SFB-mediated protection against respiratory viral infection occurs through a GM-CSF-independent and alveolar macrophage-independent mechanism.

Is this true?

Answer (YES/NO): NO